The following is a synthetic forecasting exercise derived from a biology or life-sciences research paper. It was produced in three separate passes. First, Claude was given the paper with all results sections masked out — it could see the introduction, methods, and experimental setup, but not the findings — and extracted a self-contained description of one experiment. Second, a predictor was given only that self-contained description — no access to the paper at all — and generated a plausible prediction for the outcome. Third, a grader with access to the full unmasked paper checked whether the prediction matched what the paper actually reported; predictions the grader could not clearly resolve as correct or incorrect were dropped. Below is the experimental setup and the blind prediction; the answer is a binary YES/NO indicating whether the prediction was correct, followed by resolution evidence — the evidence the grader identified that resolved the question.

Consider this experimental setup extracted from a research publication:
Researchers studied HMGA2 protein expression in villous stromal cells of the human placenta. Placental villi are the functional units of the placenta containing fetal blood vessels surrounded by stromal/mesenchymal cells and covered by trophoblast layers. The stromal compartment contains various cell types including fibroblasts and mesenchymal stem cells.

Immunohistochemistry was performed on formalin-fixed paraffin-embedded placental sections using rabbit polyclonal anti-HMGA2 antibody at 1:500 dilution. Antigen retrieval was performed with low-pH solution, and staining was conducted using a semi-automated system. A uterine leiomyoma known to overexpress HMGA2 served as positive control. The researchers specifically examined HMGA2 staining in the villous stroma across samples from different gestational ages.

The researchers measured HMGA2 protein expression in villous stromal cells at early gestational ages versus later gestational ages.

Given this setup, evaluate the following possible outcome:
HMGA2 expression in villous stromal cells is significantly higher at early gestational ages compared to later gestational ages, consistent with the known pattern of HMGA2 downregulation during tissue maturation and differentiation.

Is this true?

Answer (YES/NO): YES